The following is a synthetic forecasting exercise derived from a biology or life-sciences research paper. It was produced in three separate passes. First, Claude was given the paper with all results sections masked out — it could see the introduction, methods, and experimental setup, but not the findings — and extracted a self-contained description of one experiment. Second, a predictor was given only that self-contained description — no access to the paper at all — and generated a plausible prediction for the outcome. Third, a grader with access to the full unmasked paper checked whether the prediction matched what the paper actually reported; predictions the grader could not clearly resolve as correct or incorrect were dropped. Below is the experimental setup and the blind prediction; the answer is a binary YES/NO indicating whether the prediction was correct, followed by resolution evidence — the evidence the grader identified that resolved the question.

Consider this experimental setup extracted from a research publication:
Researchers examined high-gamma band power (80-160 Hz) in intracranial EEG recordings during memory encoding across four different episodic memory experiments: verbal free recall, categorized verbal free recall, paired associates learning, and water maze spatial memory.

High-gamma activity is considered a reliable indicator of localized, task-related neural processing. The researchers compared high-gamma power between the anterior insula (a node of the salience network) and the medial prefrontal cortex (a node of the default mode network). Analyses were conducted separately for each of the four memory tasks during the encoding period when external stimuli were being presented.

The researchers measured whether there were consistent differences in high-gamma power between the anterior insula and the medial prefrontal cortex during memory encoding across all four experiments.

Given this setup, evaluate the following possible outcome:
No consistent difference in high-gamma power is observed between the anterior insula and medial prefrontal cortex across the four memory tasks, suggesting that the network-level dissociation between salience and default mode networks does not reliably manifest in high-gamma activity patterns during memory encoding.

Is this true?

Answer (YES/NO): YES